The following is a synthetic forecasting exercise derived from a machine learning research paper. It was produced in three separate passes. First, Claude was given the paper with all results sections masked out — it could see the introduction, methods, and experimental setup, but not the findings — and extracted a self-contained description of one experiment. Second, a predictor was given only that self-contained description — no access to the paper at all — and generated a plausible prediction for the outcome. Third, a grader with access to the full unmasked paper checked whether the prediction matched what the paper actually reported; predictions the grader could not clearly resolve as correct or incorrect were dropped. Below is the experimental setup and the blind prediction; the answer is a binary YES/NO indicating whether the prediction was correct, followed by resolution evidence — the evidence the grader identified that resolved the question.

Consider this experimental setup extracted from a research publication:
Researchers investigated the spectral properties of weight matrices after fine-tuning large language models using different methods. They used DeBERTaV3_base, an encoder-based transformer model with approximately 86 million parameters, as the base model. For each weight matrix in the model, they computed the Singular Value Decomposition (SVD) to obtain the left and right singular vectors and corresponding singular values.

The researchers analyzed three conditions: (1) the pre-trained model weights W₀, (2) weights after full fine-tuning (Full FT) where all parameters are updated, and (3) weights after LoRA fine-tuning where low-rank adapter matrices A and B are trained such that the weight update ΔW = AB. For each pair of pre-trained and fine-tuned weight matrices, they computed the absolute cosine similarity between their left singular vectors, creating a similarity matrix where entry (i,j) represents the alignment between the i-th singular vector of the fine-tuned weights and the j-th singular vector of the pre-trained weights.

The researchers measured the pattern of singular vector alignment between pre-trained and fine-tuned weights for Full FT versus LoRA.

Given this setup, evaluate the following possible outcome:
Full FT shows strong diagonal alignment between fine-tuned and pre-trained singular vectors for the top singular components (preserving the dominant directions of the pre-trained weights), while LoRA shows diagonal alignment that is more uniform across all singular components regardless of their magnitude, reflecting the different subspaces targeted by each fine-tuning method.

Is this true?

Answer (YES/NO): NO